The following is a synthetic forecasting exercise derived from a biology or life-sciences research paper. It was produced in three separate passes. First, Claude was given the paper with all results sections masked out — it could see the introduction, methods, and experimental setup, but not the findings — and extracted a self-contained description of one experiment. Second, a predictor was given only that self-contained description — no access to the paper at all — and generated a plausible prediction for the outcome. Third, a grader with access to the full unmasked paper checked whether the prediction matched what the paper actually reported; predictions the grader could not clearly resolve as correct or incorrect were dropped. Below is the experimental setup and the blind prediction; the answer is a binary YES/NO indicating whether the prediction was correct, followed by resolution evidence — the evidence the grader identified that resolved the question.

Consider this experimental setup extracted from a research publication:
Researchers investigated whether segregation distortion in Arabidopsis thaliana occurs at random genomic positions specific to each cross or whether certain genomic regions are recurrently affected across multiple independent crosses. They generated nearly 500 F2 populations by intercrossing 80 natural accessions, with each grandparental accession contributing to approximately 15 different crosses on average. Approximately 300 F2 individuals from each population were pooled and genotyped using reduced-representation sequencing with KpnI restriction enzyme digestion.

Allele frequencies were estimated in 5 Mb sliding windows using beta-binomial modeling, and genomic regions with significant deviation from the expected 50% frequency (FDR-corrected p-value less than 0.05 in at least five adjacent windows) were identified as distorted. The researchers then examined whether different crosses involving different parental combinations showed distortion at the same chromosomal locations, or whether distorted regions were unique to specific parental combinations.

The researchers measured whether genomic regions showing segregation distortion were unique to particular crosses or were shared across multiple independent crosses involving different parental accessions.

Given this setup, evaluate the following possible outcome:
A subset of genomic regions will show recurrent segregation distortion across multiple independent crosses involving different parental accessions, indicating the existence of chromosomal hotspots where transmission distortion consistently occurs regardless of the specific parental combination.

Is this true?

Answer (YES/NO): YES